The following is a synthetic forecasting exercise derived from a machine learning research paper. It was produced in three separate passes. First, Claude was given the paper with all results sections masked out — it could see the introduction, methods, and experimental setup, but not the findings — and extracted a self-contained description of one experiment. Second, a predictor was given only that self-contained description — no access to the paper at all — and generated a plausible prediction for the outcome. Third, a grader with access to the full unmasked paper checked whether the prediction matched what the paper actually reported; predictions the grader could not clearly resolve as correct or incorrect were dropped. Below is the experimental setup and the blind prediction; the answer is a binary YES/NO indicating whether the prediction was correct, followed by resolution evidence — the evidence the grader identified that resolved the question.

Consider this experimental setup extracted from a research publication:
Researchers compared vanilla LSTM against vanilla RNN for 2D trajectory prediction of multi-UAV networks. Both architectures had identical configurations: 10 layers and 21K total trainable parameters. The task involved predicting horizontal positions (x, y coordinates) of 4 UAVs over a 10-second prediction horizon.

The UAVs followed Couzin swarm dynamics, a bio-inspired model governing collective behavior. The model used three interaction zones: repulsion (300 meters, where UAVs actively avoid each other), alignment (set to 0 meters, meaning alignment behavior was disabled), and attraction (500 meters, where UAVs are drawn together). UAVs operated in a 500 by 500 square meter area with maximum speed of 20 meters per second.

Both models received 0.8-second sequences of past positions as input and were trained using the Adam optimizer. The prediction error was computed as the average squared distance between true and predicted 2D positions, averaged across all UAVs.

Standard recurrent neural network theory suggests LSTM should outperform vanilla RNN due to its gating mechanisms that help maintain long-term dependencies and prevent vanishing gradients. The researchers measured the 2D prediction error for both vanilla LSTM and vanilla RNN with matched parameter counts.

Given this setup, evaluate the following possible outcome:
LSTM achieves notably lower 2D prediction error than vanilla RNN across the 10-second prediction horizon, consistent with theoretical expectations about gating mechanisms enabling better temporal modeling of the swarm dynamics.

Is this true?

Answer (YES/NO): NO